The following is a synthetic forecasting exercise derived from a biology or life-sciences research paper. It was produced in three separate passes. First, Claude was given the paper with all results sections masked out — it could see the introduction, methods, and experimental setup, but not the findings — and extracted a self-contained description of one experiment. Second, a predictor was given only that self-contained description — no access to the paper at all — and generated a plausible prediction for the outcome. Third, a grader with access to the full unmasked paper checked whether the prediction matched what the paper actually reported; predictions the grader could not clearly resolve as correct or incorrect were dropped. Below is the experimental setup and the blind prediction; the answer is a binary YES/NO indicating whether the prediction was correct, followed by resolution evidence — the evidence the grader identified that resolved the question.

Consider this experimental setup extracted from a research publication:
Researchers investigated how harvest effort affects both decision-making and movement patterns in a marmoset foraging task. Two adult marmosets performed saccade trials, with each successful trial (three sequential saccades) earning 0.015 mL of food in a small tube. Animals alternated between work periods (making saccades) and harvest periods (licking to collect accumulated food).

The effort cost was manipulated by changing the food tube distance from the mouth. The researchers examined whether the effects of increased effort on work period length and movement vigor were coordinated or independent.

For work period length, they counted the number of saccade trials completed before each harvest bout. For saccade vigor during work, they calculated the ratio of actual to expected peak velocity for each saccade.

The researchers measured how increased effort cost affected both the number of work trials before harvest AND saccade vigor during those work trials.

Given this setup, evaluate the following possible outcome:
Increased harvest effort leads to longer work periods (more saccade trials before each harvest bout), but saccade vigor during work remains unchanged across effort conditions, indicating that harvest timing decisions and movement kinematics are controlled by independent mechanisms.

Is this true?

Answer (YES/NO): NO